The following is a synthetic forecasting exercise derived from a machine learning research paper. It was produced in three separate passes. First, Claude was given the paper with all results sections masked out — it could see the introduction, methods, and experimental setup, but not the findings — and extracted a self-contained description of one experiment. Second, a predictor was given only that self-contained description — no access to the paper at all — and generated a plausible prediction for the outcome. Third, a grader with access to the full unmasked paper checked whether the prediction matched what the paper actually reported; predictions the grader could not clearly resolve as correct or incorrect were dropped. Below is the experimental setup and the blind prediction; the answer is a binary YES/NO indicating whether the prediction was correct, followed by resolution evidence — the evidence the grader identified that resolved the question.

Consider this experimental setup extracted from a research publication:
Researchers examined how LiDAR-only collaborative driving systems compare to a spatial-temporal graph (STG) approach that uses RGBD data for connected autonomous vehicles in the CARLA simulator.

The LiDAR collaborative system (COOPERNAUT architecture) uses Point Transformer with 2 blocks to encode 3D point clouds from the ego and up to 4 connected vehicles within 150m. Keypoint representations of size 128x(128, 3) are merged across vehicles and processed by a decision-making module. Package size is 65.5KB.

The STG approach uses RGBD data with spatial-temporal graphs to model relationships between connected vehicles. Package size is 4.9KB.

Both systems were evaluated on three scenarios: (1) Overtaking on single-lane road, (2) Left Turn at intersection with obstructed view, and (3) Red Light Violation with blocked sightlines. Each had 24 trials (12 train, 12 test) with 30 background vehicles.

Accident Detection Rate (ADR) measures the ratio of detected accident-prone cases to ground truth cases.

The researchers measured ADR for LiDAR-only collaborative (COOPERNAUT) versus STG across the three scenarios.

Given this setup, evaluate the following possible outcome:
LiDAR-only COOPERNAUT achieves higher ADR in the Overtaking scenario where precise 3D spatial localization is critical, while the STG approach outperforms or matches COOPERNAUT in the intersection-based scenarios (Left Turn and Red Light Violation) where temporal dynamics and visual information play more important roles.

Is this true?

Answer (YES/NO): NO